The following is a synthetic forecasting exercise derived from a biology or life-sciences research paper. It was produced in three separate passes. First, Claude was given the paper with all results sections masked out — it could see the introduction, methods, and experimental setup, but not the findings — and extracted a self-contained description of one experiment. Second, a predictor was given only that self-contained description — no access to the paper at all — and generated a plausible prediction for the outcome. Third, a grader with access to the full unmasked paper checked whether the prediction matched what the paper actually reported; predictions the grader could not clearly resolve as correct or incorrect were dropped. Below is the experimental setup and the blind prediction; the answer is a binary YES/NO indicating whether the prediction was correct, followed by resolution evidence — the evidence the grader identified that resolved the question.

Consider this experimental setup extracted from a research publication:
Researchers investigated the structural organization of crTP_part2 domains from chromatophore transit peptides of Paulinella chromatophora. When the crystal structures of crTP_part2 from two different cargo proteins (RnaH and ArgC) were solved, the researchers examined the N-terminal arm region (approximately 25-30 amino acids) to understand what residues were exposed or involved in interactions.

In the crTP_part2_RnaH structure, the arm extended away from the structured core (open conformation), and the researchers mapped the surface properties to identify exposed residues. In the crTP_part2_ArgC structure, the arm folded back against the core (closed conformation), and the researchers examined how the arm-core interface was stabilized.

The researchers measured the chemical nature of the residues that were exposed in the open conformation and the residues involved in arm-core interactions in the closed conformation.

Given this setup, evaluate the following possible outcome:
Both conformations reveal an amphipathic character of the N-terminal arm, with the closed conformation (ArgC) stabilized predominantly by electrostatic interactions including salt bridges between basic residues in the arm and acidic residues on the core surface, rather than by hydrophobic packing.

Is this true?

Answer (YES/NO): NO